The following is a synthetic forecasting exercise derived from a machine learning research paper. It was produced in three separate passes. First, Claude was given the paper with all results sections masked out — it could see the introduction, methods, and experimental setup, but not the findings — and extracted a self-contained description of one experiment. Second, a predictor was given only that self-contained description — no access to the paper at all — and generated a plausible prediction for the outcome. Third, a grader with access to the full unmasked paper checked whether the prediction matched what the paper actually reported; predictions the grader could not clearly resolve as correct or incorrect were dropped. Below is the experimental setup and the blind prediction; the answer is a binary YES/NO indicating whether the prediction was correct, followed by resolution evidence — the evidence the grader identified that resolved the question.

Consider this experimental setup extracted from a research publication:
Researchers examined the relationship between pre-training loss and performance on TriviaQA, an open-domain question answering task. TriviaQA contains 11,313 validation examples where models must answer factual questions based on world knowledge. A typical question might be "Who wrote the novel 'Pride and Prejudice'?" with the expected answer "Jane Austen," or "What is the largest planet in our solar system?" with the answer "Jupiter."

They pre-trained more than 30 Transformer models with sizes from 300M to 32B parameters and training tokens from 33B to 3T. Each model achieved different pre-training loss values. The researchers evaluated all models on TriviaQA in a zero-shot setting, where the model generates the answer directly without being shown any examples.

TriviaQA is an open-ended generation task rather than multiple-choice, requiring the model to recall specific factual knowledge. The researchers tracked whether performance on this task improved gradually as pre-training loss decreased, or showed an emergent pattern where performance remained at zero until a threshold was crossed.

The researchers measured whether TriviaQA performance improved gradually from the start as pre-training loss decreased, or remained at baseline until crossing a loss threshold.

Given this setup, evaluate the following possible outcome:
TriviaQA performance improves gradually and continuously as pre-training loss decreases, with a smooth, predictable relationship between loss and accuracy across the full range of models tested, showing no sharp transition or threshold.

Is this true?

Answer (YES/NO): YES